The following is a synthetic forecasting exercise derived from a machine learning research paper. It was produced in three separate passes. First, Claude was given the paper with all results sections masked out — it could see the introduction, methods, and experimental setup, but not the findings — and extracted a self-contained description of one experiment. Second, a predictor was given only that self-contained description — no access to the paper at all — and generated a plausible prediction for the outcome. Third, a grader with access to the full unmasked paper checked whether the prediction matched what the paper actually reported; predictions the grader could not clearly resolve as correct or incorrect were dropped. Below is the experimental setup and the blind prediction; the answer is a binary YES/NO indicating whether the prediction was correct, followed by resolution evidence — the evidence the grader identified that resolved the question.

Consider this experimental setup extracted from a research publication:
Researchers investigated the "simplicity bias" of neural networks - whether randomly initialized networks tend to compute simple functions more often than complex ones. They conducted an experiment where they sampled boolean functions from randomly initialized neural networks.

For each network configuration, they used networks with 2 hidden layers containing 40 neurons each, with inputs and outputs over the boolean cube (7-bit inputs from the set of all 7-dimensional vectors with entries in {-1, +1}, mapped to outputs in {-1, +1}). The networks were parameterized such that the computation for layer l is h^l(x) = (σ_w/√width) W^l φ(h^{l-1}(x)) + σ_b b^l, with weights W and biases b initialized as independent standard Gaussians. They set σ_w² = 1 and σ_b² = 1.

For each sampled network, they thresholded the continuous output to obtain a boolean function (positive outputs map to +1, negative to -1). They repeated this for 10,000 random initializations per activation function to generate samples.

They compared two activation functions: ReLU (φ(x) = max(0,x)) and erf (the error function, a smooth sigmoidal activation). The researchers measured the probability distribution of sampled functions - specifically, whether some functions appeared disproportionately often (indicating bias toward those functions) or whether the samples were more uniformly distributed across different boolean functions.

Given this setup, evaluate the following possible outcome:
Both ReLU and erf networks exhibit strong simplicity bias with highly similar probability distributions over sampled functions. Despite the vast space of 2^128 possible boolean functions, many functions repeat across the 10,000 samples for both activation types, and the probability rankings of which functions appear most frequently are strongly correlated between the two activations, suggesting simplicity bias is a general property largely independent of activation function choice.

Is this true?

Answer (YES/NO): NO